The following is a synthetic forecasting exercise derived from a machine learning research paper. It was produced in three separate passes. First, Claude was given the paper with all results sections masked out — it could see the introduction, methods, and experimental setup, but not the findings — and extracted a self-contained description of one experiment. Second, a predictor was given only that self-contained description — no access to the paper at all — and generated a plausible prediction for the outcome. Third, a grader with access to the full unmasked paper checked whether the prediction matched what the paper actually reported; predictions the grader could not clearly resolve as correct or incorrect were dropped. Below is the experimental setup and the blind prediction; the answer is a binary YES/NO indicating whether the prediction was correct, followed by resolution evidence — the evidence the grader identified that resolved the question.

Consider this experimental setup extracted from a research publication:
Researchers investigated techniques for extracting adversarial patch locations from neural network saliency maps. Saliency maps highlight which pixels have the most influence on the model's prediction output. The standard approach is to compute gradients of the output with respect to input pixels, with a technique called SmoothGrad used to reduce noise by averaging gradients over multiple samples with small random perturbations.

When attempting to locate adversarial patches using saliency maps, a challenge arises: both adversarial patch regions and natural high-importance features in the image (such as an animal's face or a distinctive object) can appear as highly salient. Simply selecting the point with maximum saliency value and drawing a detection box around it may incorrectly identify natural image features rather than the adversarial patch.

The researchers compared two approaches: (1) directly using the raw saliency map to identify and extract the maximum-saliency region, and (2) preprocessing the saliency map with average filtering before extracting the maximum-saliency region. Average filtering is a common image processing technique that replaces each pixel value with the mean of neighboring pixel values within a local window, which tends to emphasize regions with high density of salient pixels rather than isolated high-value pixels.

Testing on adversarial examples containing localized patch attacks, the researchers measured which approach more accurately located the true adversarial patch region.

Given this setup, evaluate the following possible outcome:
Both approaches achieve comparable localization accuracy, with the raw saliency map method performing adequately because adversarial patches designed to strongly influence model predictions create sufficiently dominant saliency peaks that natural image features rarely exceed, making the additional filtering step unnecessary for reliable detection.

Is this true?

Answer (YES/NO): NO